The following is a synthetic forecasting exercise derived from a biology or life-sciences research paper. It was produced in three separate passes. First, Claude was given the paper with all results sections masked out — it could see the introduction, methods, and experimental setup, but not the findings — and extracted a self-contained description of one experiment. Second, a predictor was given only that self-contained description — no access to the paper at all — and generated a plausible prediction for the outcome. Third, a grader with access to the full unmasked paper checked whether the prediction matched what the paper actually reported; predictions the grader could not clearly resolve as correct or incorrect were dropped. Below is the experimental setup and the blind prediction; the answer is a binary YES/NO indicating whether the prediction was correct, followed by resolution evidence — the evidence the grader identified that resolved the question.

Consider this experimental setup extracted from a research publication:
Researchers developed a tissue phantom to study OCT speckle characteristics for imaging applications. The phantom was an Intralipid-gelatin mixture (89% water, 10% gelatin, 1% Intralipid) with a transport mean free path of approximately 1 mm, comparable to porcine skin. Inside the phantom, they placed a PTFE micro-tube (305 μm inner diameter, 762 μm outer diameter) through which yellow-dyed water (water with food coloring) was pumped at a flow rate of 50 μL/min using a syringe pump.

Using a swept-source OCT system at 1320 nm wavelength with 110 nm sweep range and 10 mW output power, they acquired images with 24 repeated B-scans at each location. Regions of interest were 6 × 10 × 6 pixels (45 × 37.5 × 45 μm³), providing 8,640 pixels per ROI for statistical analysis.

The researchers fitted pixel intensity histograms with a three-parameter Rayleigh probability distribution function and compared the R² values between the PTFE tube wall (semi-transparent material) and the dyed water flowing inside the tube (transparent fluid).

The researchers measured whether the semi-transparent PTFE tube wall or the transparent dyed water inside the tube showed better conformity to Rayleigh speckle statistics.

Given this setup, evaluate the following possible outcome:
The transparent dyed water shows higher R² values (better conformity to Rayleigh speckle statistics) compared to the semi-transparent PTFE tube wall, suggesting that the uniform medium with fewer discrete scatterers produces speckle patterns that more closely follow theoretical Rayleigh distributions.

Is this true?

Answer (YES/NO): YES